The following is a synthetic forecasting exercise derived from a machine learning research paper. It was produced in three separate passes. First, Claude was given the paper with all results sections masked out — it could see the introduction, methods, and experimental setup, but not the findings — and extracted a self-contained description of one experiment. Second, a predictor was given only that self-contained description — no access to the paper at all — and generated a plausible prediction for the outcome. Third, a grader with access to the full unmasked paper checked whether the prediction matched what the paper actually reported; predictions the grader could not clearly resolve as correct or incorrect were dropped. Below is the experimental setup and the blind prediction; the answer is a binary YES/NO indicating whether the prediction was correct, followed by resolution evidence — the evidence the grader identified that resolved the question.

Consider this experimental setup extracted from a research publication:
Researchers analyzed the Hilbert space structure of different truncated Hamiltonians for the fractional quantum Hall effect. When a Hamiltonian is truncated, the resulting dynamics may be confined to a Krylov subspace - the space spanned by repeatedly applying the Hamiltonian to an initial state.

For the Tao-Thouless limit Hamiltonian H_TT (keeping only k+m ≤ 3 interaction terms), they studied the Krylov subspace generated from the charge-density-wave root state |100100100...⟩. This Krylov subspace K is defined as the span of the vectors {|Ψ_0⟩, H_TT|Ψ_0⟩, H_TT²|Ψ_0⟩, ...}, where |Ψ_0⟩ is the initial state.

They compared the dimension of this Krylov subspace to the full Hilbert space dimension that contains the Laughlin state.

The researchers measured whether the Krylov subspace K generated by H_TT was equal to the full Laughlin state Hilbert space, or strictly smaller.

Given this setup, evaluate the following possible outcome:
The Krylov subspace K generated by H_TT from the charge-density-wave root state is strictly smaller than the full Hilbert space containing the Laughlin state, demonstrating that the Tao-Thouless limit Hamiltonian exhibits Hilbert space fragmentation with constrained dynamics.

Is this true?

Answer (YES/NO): YES